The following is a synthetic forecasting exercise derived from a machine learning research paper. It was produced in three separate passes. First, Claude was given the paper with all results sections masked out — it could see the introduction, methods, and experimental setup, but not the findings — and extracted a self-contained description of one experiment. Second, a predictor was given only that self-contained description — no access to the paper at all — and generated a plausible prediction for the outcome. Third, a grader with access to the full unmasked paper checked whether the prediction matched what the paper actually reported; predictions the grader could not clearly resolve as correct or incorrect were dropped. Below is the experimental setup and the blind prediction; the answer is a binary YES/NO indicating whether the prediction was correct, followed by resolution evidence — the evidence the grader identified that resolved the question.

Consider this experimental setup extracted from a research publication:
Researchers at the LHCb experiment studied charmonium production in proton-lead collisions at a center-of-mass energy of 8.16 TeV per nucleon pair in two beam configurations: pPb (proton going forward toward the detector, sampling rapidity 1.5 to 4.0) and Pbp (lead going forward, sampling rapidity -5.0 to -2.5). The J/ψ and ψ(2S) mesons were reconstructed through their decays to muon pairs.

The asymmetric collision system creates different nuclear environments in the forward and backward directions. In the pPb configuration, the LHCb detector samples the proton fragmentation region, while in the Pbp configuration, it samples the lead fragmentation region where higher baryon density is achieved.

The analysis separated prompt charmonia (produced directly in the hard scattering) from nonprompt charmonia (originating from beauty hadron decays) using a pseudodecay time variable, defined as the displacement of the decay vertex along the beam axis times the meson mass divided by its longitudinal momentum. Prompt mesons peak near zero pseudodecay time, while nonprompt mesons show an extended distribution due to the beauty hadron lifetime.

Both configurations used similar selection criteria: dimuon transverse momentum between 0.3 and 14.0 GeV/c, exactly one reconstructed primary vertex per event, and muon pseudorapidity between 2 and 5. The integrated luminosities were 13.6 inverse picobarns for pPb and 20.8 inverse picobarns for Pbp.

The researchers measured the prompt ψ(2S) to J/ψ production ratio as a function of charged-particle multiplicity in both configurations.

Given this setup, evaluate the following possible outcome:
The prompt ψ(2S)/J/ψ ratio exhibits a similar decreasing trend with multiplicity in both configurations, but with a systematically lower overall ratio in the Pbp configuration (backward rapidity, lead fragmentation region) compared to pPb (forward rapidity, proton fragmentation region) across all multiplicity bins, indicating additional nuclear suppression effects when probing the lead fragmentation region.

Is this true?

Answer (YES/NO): NO